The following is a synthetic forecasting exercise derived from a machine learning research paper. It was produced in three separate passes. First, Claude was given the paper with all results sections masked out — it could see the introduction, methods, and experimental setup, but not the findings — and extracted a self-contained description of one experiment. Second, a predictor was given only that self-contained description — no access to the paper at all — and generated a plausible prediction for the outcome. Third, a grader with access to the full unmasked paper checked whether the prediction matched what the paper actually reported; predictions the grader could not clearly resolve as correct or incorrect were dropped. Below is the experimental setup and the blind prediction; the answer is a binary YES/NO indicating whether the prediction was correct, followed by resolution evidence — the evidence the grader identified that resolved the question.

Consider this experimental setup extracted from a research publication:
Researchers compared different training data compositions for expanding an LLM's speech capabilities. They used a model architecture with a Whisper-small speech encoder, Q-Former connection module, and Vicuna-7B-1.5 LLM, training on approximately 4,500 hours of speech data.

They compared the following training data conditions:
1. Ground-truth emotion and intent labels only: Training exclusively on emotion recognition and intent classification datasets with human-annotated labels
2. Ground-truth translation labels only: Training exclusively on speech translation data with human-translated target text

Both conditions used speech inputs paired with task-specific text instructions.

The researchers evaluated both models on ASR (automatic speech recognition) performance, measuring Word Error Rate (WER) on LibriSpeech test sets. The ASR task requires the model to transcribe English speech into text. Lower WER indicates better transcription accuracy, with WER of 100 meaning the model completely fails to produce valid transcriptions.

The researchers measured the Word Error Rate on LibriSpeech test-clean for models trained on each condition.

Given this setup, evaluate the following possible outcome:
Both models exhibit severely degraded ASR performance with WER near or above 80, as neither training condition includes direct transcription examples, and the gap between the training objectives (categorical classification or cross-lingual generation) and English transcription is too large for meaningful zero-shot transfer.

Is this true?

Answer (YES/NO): YES